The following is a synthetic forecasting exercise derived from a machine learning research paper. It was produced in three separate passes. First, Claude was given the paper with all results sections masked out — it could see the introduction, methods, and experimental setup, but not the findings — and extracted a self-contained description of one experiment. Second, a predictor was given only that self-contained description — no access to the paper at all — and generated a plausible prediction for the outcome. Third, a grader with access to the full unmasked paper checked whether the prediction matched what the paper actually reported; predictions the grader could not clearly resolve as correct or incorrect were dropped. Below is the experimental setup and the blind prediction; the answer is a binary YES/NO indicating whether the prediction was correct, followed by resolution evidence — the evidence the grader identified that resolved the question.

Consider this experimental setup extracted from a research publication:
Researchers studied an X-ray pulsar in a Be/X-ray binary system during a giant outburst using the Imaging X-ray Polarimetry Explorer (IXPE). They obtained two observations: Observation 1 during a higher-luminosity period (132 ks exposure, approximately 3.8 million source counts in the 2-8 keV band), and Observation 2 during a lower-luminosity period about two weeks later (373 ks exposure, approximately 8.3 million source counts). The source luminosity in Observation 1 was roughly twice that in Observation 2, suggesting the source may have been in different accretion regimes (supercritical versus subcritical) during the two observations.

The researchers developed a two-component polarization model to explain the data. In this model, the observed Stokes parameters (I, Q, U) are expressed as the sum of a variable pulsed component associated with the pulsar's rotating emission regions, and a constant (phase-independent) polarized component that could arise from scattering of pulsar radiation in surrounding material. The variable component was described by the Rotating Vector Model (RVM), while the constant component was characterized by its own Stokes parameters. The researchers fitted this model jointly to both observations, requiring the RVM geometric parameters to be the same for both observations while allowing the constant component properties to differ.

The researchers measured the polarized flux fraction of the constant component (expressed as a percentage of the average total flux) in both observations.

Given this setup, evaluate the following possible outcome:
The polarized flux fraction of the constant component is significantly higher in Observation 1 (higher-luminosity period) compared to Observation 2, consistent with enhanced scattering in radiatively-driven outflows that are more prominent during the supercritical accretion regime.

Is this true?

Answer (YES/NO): YES